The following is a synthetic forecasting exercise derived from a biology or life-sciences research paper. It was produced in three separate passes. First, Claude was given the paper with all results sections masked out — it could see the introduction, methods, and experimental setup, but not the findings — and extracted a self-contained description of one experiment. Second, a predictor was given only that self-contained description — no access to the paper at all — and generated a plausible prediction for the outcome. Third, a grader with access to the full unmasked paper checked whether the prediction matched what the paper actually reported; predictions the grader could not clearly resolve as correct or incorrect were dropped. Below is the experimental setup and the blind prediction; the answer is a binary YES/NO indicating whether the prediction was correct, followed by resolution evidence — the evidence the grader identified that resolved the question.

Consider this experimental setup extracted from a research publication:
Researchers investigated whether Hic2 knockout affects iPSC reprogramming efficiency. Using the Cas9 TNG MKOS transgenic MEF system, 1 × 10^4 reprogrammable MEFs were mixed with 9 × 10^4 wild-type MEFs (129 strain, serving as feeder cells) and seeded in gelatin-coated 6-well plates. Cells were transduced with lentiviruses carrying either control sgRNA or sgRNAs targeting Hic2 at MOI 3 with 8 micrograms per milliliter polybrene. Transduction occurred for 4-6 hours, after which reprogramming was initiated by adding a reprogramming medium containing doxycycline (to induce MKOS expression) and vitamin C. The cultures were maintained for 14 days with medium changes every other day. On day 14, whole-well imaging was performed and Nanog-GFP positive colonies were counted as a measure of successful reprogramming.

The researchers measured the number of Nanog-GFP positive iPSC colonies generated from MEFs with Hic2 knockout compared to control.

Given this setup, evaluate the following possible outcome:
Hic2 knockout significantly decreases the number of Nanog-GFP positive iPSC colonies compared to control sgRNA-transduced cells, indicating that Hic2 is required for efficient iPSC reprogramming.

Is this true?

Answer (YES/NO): YES